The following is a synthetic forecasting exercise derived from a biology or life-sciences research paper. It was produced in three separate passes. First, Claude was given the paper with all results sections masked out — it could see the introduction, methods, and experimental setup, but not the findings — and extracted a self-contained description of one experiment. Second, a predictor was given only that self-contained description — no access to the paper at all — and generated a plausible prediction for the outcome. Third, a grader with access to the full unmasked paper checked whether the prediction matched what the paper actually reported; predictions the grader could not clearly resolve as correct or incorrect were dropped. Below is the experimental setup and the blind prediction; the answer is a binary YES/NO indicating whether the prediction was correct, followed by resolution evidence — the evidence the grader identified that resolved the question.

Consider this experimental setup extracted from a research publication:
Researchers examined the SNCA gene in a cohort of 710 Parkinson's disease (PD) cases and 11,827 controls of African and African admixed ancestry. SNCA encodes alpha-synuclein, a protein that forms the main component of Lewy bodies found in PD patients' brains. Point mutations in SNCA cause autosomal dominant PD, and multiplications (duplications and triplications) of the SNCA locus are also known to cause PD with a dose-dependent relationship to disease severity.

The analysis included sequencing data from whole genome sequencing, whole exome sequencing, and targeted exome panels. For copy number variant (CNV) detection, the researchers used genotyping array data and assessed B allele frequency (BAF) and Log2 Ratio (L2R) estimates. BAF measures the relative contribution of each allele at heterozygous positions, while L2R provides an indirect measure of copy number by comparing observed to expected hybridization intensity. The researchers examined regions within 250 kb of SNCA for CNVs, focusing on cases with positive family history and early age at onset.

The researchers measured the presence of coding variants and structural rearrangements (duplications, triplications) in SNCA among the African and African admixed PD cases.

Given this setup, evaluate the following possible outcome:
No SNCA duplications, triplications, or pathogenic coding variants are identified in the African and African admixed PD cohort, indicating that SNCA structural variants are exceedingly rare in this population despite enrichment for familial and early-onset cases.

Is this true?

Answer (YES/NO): YES